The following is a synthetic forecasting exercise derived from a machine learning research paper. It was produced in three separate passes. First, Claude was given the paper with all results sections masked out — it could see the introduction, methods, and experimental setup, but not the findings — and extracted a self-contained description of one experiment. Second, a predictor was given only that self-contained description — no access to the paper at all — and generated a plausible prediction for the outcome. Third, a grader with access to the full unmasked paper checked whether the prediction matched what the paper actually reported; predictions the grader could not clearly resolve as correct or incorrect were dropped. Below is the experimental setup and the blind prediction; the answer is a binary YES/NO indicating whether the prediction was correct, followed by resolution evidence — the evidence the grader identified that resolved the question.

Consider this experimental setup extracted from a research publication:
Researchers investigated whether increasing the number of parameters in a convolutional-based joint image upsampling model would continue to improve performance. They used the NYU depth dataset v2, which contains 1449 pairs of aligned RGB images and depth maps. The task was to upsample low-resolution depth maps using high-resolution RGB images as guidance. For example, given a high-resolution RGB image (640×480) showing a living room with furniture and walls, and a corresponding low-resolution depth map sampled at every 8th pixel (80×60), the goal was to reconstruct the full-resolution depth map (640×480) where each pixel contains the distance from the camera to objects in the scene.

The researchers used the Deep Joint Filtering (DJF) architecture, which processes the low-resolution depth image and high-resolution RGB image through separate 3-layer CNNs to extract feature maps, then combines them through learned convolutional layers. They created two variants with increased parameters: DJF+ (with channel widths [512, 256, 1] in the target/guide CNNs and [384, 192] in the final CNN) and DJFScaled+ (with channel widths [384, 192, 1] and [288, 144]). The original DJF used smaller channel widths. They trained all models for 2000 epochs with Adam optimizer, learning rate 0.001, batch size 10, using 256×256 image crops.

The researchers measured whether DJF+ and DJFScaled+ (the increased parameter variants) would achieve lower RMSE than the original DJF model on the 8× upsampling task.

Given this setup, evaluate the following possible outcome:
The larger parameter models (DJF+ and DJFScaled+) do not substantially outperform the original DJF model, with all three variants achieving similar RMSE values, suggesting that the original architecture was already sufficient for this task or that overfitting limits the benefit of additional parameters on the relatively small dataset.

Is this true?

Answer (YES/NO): YES